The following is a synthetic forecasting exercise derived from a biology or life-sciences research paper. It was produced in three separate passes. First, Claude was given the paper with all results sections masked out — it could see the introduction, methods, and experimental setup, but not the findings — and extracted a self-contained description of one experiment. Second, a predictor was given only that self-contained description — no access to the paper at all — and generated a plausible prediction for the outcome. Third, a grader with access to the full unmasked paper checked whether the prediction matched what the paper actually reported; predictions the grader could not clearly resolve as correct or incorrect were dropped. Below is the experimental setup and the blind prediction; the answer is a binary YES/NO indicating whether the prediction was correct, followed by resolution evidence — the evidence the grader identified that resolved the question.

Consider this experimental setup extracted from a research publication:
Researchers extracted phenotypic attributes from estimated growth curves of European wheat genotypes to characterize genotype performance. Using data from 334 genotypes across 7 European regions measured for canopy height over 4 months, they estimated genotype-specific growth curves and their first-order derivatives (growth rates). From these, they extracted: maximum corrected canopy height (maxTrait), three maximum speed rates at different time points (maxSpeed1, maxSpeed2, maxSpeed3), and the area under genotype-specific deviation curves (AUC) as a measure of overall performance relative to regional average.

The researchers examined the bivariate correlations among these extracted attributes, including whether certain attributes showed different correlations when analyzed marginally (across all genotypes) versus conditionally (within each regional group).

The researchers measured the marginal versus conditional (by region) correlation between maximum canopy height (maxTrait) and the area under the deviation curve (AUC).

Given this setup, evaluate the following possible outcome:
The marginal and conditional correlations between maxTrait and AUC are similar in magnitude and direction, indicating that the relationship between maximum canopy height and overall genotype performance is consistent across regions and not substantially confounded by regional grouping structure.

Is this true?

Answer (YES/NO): NO